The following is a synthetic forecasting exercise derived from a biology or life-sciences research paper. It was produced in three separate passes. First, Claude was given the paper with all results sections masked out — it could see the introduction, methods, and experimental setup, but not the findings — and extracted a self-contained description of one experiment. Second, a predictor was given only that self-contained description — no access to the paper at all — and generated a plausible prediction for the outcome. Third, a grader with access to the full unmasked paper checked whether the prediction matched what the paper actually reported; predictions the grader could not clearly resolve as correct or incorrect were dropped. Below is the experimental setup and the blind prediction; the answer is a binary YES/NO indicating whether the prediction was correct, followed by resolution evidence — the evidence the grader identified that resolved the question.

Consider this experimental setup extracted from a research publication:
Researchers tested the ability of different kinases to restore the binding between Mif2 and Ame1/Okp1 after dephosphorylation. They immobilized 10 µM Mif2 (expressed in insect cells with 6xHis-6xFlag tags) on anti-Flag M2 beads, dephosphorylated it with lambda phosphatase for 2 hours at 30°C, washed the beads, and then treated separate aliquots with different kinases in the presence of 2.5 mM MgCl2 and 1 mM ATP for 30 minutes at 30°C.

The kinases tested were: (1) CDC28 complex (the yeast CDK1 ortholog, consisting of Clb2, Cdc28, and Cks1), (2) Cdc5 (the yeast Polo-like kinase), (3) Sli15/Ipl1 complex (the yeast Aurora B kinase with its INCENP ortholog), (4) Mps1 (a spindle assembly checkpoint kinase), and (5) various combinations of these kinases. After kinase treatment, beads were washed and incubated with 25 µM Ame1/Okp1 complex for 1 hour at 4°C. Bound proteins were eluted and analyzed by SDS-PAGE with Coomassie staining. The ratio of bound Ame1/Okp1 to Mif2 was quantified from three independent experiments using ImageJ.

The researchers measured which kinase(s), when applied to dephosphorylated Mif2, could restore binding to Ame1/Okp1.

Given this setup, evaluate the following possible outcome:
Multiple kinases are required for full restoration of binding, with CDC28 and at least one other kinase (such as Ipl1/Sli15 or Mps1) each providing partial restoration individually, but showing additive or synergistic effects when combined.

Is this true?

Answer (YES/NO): NO